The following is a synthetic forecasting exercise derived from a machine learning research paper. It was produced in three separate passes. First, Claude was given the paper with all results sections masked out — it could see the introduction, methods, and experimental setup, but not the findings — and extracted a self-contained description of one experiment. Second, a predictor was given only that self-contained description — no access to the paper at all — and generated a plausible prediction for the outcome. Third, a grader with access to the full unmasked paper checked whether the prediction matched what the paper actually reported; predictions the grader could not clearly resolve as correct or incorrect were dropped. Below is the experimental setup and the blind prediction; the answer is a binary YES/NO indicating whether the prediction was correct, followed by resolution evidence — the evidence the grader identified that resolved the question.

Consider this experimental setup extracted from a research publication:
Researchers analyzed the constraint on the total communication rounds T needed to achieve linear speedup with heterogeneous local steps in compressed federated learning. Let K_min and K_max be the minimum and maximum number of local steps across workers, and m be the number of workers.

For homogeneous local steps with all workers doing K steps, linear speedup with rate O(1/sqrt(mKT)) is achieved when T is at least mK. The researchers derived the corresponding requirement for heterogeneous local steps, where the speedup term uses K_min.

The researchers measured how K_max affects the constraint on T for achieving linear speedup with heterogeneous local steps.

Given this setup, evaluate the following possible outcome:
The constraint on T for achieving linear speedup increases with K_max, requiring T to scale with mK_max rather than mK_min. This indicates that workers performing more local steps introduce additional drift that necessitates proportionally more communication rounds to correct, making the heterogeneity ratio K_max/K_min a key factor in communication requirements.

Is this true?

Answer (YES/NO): NO